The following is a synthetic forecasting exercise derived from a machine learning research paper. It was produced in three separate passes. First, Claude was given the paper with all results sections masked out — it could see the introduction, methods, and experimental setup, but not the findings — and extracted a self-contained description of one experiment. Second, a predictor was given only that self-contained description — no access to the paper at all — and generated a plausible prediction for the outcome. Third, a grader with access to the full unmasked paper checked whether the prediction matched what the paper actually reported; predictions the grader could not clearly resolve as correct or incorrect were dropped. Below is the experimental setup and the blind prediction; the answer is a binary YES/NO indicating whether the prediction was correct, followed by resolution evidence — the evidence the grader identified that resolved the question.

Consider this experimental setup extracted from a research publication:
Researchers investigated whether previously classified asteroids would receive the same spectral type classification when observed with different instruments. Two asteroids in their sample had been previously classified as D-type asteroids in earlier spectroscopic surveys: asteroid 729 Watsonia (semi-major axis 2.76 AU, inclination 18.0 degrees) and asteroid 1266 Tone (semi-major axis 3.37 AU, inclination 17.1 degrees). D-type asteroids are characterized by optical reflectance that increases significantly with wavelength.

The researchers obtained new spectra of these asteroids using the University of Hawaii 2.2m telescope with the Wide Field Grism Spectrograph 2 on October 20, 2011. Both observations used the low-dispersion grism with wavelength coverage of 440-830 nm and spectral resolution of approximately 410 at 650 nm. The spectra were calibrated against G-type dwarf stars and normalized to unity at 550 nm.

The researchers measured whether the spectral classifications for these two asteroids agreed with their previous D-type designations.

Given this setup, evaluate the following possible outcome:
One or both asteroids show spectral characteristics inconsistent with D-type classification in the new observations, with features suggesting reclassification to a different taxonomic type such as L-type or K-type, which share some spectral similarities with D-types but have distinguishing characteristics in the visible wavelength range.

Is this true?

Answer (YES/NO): NO